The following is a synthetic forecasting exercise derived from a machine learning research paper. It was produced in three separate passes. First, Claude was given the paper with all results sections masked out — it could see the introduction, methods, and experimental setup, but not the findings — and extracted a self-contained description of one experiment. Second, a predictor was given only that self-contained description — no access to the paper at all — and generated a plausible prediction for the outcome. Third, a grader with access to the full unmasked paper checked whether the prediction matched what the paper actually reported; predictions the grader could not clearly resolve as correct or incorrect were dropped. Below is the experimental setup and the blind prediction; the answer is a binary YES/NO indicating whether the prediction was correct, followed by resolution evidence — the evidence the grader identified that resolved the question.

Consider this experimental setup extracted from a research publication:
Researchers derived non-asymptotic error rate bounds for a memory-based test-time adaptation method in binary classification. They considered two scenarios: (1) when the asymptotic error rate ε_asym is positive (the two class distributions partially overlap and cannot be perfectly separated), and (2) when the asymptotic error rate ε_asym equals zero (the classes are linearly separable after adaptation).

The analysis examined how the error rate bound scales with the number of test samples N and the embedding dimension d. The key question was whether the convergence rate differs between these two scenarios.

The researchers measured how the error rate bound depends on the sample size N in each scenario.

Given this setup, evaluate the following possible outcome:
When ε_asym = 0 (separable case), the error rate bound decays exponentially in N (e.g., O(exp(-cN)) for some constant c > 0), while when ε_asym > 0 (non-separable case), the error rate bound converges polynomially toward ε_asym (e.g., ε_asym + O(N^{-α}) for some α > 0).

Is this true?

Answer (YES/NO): NO